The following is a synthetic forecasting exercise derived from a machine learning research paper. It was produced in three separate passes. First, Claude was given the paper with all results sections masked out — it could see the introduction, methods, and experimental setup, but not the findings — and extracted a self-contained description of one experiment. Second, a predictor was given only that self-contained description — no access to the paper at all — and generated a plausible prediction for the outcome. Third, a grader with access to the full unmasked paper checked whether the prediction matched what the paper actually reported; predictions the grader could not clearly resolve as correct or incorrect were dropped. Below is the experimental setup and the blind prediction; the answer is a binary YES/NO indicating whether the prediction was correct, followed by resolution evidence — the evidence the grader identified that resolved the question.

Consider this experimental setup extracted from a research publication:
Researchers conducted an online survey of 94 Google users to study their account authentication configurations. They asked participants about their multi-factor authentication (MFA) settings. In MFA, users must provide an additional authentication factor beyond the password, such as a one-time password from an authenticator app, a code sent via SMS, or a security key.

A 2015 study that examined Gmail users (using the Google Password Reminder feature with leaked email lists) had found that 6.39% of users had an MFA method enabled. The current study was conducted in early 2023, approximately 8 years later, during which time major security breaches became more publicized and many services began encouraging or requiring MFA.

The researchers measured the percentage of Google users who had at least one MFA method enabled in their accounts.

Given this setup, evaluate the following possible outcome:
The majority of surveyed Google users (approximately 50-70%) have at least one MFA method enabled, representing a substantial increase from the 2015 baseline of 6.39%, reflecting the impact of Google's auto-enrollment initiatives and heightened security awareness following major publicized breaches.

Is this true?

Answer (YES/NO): YES